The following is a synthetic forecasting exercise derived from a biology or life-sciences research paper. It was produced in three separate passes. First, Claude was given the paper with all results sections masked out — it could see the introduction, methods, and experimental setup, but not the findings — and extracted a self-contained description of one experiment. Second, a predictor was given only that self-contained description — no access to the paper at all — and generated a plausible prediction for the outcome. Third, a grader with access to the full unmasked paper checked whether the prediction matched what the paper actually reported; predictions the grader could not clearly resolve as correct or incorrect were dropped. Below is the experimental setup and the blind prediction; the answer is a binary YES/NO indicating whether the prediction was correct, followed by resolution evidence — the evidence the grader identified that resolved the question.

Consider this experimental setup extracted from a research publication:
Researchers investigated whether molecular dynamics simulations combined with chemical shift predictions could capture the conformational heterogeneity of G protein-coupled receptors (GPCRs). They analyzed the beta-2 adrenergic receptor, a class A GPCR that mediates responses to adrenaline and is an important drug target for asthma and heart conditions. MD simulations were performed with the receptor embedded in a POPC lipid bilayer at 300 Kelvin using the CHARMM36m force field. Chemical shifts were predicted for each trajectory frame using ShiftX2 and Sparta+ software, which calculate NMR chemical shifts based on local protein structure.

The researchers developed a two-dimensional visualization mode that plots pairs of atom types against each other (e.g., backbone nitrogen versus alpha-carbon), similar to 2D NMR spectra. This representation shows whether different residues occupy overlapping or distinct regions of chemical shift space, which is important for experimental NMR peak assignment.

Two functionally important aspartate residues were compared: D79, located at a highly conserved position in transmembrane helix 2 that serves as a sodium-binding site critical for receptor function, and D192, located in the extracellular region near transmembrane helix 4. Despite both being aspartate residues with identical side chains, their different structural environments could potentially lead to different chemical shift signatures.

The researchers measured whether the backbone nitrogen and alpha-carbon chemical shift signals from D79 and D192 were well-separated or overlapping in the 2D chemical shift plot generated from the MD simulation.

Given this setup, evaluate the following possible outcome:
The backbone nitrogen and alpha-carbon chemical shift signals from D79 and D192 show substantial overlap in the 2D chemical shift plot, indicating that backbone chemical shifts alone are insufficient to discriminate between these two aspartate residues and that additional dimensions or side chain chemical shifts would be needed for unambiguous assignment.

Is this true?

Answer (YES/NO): NO